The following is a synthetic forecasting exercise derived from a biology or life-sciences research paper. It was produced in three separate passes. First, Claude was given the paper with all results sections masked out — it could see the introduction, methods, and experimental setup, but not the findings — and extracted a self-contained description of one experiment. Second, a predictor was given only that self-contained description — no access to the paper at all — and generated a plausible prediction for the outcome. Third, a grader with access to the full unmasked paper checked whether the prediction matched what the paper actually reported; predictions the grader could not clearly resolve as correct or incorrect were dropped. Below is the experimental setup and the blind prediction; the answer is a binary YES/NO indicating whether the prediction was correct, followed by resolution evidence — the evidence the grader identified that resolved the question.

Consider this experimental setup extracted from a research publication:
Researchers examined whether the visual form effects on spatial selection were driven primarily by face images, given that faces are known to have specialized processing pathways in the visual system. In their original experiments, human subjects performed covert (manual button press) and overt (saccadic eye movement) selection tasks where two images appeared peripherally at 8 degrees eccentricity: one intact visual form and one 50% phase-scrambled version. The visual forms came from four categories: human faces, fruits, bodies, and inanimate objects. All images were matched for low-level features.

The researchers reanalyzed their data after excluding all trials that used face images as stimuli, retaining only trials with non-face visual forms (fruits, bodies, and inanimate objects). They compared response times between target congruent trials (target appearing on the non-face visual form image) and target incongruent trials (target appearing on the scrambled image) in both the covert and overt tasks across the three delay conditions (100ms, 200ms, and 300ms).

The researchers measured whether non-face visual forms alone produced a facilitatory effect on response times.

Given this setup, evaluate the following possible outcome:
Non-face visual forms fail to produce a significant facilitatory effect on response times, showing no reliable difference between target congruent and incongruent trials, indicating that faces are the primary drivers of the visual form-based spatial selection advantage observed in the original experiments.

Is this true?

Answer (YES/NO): NO